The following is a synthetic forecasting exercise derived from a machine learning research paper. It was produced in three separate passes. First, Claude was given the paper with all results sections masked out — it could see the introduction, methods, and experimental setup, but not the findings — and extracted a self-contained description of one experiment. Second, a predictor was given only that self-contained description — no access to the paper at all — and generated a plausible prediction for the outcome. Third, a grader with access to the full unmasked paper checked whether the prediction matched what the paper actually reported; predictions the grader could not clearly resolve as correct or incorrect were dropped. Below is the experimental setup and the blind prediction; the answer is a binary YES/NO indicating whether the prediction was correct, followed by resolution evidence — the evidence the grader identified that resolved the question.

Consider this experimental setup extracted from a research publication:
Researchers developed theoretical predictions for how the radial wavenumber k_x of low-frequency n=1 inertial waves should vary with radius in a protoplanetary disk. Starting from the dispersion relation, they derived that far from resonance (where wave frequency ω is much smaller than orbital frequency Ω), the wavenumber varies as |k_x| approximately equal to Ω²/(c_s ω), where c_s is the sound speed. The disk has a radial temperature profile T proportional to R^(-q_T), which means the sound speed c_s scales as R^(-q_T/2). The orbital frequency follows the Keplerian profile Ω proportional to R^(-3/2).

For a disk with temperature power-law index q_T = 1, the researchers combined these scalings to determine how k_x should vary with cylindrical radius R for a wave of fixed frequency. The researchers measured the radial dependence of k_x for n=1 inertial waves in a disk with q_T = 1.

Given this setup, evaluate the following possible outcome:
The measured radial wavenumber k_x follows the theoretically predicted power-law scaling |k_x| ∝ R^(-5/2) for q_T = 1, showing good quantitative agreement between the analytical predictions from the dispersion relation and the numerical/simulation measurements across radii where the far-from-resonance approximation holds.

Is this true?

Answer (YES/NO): YES